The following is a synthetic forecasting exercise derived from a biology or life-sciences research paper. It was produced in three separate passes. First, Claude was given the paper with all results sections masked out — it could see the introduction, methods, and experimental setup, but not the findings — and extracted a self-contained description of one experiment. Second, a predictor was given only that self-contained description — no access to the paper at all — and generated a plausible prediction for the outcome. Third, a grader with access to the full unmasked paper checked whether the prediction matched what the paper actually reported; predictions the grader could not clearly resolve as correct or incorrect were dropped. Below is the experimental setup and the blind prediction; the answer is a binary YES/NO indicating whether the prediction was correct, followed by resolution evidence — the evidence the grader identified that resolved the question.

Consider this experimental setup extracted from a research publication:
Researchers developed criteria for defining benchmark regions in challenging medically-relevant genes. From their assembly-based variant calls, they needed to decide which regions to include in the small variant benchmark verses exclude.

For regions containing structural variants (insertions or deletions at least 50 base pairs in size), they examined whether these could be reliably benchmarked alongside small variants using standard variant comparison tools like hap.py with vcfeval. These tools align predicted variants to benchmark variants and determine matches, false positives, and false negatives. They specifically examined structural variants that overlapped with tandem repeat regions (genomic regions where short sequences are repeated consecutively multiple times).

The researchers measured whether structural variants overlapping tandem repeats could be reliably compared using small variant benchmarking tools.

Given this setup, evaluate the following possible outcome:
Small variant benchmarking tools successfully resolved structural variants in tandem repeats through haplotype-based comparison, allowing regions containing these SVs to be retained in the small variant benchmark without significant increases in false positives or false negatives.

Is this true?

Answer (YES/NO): NO